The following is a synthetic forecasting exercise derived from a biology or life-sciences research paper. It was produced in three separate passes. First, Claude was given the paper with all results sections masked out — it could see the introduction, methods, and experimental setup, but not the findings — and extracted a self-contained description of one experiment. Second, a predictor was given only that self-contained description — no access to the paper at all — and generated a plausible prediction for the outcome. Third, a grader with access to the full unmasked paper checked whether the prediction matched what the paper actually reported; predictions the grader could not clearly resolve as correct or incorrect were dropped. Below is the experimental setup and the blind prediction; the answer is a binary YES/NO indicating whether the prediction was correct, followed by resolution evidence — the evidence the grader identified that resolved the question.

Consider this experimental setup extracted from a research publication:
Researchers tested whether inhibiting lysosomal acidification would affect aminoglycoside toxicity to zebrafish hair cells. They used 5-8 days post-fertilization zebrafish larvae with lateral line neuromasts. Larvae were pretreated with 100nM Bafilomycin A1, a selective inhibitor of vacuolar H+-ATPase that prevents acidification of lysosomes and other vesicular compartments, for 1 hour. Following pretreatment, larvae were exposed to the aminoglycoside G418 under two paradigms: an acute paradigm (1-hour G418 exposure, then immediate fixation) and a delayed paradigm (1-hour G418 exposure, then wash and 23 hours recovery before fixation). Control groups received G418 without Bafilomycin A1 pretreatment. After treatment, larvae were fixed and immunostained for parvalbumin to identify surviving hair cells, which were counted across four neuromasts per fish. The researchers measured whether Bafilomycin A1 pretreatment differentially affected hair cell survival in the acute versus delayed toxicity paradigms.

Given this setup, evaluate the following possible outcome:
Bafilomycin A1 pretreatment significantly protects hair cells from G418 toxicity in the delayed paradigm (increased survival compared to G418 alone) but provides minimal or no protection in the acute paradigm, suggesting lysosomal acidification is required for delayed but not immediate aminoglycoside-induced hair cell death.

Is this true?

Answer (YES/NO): YES